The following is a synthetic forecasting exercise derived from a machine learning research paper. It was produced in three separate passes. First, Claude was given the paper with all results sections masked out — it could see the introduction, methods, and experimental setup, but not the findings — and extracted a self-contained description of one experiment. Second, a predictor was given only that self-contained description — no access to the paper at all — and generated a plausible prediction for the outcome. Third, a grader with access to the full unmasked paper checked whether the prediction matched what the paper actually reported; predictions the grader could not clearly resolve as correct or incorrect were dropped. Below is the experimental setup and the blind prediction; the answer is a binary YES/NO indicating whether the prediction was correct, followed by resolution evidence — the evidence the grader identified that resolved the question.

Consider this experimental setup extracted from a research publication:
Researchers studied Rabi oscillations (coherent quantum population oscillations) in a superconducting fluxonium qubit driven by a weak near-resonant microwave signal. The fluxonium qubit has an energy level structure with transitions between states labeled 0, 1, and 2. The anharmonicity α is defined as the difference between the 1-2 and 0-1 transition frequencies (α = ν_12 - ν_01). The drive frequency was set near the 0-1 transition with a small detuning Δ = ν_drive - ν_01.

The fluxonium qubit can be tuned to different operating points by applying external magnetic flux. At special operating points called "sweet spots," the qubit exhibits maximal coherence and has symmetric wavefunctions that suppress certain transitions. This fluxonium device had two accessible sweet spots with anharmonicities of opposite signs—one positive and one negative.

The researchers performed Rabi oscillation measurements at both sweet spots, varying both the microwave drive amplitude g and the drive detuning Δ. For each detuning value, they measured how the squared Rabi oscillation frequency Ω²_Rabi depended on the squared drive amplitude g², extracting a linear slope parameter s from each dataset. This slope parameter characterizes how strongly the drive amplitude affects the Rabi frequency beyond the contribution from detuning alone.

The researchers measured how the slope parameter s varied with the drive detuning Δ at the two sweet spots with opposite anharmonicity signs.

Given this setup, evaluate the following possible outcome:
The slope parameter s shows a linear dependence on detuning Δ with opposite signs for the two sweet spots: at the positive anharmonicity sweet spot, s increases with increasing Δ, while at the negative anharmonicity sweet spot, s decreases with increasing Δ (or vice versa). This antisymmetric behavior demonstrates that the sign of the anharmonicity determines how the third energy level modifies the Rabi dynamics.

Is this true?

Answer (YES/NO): YES